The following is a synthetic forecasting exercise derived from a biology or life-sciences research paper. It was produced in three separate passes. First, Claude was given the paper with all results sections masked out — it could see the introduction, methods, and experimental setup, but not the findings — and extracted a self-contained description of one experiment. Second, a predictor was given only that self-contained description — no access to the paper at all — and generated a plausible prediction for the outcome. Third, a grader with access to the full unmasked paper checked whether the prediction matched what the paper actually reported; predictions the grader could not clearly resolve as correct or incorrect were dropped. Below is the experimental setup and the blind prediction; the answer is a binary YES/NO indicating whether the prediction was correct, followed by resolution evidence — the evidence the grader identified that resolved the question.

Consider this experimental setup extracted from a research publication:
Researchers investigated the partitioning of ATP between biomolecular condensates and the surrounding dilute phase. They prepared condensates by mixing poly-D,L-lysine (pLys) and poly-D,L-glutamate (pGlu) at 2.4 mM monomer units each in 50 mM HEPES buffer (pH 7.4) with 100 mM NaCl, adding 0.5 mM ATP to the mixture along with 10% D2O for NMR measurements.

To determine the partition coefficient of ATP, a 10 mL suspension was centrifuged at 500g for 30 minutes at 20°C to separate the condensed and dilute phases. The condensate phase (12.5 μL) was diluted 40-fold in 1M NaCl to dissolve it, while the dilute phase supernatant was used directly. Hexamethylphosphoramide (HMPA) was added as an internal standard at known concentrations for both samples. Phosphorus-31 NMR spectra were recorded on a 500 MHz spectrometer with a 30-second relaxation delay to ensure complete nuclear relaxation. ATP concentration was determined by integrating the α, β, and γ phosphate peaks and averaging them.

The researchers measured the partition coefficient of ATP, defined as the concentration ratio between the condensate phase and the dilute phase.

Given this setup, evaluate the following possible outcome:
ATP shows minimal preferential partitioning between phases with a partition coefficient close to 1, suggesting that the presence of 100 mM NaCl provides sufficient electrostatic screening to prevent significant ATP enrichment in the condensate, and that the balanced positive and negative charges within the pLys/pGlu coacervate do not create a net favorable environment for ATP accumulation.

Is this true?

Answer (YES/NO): NO